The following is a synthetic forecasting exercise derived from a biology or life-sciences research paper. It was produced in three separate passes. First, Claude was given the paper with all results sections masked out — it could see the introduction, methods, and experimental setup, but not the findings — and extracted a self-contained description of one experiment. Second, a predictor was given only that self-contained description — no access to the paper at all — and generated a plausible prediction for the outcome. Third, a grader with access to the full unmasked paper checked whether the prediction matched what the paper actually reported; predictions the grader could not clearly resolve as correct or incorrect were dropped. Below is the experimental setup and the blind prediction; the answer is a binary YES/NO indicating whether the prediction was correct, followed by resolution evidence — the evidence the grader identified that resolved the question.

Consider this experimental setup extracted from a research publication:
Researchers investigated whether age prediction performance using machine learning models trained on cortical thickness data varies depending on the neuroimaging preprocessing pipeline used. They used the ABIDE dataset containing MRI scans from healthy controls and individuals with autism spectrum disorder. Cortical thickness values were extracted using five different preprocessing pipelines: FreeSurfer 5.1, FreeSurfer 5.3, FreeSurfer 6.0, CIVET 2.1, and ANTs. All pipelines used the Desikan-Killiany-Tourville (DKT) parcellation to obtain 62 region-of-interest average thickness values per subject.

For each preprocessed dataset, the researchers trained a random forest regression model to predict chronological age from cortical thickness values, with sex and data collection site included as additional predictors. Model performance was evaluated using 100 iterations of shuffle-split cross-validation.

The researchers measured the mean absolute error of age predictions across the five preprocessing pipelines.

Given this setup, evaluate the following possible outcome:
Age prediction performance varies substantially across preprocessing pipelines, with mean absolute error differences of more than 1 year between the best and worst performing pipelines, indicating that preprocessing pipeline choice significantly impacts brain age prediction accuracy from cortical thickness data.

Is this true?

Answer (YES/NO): NO